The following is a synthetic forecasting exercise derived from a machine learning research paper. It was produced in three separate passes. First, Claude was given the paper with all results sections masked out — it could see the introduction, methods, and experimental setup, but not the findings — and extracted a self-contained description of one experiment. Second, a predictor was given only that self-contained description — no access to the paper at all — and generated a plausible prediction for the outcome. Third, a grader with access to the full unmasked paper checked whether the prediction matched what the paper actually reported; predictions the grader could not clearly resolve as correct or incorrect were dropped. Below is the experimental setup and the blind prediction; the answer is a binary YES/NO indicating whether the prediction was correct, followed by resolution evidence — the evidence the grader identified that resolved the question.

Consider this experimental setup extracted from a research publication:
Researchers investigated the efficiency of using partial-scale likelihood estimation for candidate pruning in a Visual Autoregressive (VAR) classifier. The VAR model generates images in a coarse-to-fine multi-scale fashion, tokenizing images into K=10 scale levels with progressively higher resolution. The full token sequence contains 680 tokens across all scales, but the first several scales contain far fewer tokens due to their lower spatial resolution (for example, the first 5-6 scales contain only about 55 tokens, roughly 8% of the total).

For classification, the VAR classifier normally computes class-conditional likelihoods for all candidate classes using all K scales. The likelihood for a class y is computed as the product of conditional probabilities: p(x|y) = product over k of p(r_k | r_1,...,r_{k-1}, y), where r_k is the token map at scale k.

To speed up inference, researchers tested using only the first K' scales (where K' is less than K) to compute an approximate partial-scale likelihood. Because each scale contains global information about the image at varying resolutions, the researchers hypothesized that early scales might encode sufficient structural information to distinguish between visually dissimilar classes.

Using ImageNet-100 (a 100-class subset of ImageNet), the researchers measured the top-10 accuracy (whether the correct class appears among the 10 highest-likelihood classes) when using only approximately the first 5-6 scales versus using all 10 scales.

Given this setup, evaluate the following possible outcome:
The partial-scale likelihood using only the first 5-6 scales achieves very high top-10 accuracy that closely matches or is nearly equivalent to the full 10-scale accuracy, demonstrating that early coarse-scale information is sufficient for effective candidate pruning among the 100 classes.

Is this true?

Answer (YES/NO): YES